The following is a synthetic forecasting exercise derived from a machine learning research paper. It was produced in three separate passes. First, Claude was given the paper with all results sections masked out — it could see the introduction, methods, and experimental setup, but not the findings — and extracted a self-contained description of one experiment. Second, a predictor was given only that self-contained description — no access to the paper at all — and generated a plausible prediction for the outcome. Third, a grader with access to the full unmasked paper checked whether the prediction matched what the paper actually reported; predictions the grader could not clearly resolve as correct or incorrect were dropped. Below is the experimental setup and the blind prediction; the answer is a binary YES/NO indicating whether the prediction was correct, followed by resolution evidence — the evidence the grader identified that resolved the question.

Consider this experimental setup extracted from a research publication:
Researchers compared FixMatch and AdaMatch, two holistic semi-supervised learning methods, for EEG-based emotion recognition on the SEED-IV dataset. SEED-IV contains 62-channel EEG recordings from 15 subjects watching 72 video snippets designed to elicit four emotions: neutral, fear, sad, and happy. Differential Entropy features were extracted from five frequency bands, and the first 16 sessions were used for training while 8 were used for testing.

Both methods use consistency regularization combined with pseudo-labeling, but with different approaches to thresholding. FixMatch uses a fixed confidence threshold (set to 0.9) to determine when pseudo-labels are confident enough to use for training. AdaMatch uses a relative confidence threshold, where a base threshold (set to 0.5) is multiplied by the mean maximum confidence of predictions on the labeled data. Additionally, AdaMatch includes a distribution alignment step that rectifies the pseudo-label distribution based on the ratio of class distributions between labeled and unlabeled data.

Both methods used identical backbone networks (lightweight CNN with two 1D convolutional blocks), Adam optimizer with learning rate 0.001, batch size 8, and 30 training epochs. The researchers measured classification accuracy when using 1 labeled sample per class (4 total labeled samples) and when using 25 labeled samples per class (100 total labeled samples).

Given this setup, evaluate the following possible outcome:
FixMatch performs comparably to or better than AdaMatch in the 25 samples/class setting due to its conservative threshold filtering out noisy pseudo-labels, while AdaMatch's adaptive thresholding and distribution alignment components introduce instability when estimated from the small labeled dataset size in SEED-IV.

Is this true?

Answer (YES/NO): NO